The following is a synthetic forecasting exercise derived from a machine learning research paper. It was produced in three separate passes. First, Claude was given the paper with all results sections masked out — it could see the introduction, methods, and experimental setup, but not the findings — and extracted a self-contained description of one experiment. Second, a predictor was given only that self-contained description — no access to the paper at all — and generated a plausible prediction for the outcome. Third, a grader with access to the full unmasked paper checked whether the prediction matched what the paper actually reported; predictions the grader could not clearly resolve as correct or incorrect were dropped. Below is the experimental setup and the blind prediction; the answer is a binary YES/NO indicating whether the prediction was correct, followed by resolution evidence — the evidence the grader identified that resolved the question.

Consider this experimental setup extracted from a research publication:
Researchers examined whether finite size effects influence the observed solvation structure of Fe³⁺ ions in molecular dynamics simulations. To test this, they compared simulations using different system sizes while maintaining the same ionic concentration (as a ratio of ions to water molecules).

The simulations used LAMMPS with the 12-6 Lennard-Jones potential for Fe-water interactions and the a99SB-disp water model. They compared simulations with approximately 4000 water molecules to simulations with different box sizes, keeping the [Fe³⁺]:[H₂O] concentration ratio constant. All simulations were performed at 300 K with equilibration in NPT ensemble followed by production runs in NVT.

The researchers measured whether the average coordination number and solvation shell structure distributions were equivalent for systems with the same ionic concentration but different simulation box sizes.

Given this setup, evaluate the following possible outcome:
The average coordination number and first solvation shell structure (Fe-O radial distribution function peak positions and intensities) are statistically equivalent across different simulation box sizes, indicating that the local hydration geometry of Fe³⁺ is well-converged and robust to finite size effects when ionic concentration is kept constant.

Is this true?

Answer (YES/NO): YES